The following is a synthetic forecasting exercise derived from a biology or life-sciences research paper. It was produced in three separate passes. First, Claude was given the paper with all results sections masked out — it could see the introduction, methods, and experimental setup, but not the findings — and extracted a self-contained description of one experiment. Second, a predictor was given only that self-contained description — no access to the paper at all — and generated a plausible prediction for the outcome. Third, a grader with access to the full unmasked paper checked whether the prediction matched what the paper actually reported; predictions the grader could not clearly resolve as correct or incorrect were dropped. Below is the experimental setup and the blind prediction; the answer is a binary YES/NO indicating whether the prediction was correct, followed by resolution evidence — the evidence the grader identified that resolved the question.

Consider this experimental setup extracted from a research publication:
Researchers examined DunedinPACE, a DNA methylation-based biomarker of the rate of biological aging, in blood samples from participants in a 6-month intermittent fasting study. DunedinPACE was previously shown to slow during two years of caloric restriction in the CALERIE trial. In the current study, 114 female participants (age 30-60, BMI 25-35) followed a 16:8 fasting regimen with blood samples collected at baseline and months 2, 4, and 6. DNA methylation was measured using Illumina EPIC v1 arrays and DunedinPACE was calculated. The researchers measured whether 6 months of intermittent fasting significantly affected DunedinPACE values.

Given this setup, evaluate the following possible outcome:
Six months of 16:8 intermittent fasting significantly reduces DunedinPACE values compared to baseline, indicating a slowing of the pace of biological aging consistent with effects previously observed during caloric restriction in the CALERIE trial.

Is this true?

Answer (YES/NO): NO